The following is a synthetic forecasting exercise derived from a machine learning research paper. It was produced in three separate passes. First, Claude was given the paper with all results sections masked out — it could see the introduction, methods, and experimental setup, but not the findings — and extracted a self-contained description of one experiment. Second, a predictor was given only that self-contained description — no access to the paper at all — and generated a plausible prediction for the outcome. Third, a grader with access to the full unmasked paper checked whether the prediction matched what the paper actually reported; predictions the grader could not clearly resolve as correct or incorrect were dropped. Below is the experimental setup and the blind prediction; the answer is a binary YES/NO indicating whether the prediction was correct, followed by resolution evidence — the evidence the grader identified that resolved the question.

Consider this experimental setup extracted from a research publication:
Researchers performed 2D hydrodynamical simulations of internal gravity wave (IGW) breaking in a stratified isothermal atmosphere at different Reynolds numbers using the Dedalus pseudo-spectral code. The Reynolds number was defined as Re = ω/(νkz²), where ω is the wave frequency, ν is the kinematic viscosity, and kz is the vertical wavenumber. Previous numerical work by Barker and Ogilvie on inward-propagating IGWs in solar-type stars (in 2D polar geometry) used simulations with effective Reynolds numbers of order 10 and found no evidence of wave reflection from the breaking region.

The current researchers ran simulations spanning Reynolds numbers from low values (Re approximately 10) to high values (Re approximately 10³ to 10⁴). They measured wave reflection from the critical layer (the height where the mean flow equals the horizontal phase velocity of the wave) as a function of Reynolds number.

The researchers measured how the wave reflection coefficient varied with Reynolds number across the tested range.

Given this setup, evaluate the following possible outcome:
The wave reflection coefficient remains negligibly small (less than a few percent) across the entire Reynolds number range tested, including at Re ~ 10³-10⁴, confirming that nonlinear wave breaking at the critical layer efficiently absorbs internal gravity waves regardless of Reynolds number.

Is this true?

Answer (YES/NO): NO